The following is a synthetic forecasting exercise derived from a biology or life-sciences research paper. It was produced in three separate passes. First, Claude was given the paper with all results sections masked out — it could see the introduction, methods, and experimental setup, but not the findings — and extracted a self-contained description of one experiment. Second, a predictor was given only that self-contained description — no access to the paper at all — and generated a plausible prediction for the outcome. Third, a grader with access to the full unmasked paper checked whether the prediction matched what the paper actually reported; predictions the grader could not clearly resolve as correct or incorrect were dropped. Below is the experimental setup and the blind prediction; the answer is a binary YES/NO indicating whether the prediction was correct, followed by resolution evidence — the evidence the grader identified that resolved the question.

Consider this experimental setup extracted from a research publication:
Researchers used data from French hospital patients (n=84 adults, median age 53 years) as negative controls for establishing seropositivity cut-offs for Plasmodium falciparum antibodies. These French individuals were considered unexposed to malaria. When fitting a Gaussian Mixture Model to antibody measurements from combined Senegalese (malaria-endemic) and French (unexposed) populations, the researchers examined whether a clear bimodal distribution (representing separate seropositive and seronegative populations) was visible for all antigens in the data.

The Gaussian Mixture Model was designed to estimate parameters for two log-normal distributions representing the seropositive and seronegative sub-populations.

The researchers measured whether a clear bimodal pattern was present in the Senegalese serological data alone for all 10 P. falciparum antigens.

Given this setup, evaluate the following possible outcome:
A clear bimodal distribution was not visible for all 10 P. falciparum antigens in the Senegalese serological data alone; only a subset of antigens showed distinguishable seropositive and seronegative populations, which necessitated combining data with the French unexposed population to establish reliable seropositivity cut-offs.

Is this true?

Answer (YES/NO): YES